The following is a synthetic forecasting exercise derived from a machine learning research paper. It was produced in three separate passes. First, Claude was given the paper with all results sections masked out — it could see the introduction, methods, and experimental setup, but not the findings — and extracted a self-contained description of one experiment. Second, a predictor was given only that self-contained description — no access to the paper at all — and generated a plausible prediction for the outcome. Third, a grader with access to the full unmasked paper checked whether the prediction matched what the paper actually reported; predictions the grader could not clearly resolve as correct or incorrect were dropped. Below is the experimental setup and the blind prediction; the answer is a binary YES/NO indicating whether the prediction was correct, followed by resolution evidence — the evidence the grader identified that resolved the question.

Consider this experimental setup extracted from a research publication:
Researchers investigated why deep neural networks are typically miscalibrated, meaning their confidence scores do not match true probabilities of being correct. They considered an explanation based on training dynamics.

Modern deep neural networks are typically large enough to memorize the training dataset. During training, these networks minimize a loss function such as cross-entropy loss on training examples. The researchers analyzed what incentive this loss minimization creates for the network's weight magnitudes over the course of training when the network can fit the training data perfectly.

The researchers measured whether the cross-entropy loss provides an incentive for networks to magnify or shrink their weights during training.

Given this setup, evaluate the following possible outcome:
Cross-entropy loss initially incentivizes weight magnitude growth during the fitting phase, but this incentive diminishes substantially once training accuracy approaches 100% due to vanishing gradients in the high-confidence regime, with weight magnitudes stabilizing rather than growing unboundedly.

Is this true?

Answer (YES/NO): NO